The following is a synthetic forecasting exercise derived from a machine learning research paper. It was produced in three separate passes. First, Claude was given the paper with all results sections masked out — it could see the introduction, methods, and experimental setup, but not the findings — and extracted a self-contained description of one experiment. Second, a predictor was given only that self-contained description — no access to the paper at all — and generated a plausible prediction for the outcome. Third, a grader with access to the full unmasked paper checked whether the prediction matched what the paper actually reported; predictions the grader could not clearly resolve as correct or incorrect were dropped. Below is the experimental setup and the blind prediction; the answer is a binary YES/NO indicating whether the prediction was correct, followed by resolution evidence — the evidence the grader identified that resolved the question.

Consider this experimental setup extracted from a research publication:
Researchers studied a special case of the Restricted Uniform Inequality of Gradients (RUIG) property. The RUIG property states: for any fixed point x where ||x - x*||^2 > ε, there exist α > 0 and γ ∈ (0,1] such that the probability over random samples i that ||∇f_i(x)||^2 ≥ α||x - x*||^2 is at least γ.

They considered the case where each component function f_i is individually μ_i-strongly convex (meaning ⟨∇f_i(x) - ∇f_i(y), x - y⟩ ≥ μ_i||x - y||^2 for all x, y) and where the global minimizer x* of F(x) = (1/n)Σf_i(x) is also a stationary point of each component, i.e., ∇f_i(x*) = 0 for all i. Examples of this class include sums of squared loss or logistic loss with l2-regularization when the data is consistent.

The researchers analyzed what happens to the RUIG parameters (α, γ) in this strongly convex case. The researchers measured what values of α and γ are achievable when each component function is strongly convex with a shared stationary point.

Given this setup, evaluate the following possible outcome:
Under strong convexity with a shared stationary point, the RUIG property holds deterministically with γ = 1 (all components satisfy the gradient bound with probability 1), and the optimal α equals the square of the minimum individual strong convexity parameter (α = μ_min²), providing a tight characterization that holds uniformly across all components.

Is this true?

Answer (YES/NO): YES